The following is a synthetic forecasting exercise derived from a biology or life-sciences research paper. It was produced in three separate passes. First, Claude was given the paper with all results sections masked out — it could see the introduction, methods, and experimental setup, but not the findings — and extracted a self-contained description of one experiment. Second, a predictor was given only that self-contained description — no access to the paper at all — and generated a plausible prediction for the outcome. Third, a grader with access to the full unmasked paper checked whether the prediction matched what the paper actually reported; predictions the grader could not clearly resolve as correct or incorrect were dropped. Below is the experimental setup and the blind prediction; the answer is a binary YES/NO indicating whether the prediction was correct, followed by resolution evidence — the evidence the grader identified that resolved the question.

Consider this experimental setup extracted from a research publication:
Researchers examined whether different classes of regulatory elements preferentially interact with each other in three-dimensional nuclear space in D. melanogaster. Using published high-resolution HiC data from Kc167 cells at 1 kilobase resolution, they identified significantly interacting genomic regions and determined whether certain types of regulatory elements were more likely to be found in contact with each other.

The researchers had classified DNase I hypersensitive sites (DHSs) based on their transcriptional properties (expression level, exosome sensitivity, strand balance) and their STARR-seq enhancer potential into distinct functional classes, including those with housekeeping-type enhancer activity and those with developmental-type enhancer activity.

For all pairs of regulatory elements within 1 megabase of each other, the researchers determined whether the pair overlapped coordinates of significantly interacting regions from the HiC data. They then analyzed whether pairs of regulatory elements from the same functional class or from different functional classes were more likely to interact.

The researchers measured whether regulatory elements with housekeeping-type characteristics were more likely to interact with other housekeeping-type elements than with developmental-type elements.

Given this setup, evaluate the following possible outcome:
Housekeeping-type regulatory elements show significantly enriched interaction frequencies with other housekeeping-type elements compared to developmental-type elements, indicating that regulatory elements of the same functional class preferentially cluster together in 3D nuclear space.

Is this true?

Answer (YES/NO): YES